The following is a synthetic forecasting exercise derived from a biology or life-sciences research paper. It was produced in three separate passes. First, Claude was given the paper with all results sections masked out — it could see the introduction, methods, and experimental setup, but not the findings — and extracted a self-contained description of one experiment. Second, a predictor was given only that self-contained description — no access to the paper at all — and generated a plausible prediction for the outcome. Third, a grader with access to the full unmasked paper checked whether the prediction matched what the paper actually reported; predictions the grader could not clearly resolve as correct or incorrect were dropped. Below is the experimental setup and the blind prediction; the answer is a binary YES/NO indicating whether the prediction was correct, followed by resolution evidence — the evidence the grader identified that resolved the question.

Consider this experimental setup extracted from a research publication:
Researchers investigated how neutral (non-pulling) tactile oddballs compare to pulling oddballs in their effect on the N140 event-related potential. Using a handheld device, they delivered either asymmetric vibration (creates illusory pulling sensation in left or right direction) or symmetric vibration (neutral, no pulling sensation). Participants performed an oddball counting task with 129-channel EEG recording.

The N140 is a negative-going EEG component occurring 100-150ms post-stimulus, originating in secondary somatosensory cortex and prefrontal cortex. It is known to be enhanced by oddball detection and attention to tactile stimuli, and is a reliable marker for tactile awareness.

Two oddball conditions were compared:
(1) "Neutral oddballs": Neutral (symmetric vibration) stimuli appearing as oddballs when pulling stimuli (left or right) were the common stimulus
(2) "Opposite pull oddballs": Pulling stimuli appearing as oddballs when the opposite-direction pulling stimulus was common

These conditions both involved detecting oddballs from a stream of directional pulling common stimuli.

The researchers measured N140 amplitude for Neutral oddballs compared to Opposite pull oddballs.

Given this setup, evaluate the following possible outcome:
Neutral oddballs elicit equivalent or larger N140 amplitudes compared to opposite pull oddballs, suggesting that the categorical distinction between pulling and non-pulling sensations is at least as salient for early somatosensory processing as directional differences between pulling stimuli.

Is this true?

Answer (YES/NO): YES